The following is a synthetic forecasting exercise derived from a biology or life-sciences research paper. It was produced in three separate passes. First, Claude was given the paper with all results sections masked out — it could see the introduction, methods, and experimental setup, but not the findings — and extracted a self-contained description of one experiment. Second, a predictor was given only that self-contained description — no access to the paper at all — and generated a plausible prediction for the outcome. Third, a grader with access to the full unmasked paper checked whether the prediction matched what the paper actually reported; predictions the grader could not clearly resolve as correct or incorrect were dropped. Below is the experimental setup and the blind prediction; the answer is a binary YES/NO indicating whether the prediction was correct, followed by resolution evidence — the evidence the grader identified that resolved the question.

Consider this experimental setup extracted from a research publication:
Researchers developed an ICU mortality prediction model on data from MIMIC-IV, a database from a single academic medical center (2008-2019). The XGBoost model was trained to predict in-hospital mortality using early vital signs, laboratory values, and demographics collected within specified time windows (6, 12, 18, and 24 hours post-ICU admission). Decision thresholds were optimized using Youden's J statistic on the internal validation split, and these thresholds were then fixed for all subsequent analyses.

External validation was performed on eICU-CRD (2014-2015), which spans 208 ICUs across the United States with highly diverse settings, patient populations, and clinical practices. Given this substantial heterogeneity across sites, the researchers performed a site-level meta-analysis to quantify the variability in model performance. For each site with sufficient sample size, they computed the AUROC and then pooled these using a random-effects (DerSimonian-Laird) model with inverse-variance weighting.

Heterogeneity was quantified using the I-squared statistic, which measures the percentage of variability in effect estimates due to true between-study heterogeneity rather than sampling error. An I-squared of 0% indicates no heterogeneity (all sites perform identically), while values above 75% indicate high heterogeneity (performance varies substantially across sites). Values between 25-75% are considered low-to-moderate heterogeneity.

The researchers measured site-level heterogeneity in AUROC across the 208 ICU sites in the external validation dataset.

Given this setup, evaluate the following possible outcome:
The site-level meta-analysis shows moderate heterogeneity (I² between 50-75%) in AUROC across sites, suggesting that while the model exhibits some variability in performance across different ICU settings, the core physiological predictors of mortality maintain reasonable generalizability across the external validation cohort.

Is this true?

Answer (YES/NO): NO